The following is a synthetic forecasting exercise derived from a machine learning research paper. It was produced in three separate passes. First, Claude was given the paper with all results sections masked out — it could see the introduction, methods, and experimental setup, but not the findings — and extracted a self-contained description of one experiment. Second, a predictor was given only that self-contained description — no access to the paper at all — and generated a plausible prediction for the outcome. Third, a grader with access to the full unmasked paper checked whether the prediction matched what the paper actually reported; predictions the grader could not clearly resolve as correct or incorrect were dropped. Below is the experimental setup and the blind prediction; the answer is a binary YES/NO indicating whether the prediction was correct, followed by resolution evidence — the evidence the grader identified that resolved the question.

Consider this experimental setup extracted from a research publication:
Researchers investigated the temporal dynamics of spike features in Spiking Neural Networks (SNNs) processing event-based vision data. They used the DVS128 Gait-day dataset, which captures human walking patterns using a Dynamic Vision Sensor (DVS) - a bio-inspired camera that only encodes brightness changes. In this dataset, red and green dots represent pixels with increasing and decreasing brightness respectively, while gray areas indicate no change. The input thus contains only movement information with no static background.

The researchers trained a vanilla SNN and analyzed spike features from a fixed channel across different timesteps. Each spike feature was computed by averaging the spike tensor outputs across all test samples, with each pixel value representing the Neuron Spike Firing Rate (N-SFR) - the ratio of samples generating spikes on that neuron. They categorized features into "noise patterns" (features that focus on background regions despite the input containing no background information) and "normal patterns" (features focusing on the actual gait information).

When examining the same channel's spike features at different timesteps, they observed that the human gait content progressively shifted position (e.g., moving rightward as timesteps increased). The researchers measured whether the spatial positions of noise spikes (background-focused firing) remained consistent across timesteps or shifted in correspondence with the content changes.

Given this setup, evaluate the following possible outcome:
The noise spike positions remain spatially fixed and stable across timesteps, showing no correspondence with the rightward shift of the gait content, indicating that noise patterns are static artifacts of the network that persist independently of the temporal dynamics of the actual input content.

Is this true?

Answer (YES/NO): YES